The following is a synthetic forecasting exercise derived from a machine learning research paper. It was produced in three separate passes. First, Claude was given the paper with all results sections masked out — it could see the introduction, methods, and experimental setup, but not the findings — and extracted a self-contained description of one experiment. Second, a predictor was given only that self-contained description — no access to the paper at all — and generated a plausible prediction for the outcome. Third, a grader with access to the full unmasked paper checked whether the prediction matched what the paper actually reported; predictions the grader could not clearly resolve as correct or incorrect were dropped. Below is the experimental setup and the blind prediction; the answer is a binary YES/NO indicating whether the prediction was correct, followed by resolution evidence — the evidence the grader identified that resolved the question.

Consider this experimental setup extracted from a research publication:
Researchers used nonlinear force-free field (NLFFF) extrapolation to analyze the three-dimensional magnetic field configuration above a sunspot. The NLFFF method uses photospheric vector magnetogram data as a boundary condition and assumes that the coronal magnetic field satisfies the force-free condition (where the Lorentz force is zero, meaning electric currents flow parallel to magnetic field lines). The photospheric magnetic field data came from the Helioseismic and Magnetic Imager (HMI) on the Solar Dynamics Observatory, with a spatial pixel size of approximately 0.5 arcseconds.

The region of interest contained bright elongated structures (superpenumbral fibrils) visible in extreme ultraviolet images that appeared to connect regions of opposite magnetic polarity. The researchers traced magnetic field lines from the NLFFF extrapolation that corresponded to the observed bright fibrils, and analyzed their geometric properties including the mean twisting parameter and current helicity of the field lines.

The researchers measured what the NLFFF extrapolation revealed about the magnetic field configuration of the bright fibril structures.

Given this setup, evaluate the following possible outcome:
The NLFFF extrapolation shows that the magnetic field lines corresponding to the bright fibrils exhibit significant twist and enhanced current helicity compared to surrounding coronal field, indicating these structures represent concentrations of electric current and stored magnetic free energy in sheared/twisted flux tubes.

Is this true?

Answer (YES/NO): YES